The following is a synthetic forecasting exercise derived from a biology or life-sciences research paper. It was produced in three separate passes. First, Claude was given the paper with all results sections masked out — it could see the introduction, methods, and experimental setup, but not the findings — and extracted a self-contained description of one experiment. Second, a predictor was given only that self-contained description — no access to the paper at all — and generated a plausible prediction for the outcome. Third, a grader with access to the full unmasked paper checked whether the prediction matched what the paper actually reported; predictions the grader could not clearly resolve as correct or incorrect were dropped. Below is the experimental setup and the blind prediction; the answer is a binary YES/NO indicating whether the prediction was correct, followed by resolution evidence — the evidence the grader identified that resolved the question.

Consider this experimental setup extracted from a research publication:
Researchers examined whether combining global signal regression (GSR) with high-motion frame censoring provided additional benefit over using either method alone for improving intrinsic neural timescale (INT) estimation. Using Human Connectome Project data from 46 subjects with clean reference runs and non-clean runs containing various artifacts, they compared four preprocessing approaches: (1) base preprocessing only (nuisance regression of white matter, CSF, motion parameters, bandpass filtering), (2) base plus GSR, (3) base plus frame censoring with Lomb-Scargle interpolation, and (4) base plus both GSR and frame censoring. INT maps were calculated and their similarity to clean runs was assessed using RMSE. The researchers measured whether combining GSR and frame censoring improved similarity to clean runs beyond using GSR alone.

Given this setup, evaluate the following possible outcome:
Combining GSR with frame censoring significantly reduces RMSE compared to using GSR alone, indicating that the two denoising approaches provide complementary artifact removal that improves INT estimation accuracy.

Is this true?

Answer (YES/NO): YES